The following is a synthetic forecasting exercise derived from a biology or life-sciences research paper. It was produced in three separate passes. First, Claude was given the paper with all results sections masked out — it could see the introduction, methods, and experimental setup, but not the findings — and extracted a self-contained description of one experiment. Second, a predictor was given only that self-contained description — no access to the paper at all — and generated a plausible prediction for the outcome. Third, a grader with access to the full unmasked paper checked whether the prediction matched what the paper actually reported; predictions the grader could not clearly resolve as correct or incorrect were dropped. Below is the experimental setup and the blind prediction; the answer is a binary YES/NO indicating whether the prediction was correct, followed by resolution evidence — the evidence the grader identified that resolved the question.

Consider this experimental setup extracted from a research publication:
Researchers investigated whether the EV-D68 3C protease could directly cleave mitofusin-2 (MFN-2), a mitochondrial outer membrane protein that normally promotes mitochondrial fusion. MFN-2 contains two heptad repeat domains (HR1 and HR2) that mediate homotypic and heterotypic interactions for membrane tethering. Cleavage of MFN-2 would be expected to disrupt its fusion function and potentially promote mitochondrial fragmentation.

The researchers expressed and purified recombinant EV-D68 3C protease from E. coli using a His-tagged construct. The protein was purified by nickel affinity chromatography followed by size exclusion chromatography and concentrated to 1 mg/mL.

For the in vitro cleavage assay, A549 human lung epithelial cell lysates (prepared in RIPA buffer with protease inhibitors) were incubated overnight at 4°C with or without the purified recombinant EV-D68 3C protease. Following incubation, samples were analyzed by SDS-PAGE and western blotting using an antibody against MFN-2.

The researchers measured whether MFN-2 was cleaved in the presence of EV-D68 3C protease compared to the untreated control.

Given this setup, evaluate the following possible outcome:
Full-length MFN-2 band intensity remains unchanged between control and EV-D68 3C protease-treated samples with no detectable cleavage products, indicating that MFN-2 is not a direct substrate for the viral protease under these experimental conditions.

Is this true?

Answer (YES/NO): NO